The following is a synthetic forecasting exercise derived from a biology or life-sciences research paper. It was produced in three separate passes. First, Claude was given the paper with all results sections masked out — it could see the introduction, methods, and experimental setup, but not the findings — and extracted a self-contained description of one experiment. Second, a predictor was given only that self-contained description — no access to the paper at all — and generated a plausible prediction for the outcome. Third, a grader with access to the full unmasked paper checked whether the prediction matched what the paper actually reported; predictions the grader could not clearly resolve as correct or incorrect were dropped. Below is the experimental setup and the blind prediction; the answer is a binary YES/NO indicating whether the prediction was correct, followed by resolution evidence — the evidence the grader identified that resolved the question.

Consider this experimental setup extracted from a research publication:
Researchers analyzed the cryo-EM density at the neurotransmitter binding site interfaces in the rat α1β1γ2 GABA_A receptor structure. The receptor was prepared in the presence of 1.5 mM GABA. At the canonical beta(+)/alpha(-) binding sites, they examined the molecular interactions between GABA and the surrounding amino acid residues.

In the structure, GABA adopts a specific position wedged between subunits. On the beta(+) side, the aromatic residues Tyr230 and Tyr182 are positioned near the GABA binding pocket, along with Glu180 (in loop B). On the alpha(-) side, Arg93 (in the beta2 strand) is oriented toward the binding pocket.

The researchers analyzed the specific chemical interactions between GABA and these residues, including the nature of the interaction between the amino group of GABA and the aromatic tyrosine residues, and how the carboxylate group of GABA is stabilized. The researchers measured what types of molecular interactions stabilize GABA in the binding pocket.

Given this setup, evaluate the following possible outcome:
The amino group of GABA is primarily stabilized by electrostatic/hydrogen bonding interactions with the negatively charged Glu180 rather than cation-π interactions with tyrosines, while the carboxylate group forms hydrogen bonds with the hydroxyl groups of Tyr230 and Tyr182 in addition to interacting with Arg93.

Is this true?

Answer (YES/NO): NO